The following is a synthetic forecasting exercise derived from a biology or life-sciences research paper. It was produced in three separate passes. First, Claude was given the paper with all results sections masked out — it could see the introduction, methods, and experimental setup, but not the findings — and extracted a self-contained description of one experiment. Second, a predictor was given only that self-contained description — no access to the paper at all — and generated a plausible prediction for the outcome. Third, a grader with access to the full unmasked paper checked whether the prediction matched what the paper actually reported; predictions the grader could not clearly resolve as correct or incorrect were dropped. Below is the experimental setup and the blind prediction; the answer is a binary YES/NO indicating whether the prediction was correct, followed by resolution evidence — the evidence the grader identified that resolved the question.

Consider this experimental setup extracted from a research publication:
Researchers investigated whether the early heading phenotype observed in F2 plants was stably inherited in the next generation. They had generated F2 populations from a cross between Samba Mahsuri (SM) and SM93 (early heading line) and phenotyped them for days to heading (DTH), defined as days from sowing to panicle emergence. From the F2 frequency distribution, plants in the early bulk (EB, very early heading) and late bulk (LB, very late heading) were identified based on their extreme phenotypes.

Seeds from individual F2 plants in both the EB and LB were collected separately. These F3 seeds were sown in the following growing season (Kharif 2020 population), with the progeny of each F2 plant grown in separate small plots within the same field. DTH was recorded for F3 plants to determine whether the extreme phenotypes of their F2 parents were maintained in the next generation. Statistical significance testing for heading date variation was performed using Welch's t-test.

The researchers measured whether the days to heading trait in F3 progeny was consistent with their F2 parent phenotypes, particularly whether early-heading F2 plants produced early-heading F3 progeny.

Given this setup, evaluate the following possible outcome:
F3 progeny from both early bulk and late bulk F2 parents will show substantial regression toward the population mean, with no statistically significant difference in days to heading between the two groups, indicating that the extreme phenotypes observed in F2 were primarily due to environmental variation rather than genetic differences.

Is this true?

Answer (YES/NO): NO